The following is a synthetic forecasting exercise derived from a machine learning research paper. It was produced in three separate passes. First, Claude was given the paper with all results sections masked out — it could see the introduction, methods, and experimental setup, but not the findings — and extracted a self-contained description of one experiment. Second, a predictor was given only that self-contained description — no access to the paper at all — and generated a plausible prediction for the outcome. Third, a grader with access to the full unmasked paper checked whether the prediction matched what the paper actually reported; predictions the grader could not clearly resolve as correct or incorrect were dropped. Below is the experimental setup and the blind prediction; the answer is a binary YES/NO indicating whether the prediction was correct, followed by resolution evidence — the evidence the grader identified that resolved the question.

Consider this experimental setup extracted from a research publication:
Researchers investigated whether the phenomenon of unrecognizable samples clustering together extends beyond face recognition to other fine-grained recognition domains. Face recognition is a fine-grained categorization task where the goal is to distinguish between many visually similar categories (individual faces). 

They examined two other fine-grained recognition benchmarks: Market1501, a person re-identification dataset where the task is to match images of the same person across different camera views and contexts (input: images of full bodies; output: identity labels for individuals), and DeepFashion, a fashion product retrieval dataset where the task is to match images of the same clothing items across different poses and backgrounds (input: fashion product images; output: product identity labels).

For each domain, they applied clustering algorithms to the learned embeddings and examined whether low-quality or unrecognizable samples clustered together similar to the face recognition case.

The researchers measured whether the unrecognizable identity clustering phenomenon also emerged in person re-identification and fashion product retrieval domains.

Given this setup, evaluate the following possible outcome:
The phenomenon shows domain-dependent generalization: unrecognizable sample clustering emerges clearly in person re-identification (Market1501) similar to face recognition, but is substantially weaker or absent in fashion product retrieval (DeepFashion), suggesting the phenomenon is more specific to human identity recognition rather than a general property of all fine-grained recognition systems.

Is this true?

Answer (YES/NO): NO